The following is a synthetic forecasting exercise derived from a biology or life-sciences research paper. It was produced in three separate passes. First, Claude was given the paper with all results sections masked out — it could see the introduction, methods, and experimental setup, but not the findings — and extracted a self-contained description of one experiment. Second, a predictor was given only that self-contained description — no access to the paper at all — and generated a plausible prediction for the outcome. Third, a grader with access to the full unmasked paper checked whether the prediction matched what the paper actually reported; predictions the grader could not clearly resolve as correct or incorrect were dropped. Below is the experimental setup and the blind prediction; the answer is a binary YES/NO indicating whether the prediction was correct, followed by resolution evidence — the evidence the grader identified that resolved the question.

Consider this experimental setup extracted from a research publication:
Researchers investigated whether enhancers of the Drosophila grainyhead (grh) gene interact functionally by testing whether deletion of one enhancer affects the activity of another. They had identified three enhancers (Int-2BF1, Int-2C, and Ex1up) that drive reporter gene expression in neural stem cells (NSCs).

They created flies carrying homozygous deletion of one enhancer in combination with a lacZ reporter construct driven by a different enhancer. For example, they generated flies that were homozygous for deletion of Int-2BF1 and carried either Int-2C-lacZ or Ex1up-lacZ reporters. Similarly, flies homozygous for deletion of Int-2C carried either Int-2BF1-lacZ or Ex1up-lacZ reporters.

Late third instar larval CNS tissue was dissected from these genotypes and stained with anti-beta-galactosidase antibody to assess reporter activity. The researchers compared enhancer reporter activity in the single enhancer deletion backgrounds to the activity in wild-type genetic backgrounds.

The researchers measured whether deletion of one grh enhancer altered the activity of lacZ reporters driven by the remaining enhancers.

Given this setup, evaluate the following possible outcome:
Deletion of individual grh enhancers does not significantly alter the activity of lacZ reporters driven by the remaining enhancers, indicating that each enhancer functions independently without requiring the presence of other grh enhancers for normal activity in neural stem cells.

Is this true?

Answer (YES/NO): NO